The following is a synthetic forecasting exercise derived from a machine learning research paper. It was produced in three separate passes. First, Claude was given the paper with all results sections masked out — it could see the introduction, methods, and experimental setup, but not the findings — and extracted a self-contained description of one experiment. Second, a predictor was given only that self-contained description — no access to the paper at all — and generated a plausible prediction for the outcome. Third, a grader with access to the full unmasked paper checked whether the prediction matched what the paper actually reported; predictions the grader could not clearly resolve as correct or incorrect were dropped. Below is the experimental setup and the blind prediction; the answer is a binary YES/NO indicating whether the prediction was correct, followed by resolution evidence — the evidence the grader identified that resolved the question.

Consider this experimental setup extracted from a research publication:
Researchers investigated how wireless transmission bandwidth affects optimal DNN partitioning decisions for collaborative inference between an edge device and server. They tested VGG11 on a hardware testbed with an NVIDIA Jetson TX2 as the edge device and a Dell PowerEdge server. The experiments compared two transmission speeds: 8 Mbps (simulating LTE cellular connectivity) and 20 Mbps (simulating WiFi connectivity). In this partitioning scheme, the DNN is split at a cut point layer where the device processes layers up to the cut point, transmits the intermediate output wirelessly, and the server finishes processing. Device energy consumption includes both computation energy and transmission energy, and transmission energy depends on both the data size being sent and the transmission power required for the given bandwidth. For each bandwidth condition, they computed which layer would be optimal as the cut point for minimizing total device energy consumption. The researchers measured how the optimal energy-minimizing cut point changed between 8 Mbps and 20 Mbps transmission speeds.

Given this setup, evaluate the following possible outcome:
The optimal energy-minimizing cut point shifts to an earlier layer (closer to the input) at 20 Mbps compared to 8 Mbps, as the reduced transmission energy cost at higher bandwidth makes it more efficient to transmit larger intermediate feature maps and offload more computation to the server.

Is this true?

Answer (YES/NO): YES